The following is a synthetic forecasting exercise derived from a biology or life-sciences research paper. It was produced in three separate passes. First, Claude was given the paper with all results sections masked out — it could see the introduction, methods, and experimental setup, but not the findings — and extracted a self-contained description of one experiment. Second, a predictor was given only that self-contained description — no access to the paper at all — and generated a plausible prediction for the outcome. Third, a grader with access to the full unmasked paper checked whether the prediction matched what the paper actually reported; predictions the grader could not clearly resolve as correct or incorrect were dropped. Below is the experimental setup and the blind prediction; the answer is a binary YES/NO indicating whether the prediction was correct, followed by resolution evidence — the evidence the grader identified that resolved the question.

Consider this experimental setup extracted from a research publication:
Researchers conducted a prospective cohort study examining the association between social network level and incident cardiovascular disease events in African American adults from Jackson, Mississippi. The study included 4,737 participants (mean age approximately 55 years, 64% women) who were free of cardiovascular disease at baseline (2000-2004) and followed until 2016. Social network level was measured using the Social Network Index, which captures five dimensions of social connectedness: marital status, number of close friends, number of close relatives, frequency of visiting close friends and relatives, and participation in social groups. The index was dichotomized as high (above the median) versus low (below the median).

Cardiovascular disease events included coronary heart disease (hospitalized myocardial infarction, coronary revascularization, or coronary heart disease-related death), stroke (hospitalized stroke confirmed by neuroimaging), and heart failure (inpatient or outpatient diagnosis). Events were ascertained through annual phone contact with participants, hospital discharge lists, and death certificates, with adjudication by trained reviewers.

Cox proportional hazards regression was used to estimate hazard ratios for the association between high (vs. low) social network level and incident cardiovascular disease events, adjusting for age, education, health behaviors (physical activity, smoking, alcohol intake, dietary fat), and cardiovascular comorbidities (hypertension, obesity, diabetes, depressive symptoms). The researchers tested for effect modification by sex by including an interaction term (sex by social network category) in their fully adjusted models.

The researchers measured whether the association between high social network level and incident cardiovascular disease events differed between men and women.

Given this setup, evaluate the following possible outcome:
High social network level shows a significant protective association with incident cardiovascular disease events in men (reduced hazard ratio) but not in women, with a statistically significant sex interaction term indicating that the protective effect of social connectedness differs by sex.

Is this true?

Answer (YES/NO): NO